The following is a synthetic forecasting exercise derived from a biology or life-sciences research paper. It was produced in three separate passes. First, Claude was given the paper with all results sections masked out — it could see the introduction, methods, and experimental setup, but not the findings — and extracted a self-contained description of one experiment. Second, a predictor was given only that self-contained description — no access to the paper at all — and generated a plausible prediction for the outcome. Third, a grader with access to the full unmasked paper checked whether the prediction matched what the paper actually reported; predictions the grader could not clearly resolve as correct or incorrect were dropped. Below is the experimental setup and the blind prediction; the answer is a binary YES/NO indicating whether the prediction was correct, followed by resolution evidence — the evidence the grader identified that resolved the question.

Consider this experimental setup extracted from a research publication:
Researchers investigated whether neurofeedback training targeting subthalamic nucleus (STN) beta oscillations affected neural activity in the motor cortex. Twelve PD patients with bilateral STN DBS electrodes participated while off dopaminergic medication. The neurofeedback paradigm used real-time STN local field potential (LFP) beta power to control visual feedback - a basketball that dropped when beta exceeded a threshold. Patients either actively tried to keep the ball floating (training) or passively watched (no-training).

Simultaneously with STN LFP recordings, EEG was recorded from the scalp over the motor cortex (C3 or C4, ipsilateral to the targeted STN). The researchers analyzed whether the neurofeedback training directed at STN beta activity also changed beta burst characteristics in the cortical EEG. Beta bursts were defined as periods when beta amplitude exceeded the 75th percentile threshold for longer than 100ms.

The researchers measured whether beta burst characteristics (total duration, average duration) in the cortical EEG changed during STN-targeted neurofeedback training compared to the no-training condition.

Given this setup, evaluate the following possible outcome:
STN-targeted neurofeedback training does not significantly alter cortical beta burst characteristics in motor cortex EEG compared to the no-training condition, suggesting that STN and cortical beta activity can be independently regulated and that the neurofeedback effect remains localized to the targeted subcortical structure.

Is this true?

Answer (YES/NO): NO